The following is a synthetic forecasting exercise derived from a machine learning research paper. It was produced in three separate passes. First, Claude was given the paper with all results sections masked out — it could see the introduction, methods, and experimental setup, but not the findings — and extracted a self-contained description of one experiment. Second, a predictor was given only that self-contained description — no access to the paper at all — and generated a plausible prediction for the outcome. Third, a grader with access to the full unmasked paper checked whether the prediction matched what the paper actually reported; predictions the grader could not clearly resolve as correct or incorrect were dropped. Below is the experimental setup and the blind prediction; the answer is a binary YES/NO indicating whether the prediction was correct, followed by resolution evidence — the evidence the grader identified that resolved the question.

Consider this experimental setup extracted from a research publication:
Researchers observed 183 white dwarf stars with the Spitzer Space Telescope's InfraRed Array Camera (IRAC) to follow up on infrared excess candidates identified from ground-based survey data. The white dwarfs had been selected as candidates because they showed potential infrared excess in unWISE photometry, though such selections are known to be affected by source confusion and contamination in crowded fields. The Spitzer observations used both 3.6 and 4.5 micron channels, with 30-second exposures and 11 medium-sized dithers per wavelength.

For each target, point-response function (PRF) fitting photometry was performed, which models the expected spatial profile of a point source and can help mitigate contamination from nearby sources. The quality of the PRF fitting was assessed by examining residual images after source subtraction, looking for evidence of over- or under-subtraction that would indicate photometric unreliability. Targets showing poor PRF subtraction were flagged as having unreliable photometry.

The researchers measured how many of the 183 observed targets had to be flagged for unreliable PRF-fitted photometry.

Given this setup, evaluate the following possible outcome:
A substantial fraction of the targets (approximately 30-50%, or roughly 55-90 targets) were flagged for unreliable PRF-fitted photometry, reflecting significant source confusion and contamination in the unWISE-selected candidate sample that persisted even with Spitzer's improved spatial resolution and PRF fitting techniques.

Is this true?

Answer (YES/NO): NO